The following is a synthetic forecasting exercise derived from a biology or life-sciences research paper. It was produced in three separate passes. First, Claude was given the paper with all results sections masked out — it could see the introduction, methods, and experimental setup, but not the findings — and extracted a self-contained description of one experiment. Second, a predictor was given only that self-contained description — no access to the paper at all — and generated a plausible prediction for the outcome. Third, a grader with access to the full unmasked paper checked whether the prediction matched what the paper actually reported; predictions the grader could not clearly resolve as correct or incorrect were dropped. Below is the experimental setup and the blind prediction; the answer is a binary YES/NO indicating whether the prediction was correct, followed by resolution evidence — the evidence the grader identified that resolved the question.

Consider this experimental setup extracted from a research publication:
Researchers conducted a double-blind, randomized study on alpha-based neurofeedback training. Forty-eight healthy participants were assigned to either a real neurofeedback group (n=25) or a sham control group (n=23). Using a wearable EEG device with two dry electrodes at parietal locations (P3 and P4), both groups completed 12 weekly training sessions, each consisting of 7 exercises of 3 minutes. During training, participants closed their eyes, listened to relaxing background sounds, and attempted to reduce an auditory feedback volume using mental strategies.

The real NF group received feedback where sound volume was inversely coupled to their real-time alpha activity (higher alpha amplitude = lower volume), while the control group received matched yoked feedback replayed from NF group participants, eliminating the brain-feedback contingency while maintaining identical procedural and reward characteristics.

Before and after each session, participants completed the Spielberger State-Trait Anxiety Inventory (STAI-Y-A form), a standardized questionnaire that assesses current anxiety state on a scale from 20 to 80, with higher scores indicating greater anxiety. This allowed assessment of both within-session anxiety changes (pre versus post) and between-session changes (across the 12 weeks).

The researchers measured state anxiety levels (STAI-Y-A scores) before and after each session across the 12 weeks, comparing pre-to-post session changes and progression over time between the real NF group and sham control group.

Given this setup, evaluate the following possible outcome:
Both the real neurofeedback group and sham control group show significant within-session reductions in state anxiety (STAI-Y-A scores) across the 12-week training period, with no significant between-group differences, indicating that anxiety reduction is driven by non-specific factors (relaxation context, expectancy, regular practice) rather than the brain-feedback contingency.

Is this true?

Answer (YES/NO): NO